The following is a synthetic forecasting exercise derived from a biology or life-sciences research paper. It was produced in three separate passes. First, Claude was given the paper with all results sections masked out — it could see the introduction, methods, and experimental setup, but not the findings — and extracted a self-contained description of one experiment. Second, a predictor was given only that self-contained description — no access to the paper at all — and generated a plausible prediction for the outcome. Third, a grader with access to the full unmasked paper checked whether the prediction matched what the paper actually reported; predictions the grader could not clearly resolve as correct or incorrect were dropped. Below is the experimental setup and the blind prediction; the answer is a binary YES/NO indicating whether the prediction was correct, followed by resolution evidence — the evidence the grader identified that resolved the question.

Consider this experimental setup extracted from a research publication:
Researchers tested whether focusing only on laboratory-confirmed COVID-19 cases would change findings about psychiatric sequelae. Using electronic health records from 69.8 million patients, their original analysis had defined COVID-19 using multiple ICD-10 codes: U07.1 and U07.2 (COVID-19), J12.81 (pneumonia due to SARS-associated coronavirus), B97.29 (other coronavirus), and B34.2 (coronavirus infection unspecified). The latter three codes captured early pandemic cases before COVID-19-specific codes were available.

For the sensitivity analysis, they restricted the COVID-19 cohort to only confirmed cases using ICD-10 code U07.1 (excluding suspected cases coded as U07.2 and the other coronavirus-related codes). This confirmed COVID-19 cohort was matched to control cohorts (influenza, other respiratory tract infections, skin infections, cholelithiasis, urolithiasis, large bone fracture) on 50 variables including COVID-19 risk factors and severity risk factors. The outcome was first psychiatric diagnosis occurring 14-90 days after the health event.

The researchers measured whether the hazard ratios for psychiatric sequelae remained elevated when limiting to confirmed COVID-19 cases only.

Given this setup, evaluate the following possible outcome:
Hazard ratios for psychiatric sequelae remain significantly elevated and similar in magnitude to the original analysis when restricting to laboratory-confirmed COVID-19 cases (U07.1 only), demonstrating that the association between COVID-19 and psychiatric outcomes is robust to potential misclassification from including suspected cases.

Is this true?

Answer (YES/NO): YES